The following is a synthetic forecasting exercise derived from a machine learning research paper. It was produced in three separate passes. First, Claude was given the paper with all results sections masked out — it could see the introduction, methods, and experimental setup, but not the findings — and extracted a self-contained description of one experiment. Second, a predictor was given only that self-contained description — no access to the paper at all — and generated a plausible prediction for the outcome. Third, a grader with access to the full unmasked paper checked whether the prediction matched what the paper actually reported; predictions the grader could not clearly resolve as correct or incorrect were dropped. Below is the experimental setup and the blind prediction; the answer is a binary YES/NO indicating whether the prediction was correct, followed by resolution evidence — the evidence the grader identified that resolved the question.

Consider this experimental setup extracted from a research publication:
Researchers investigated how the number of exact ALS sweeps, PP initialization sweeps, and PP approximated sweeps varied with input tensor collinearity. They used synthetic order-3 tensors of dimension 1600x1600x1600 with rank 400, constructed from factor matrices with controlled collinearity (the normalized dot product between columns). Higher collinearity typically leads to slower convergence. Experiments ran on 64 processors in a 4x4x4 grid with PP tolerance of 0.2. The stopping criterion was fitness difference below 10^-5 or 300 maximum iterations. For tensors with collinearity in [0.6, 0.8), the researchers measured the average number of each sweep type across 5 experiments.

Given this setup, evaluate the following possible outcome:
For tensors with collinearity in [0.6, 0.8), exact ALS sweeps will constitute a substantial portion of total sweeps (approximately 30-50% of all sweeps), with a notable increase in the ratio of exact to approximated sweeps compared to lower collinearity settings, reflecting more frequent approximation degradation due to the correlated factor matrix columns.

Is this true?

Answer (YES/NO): NO